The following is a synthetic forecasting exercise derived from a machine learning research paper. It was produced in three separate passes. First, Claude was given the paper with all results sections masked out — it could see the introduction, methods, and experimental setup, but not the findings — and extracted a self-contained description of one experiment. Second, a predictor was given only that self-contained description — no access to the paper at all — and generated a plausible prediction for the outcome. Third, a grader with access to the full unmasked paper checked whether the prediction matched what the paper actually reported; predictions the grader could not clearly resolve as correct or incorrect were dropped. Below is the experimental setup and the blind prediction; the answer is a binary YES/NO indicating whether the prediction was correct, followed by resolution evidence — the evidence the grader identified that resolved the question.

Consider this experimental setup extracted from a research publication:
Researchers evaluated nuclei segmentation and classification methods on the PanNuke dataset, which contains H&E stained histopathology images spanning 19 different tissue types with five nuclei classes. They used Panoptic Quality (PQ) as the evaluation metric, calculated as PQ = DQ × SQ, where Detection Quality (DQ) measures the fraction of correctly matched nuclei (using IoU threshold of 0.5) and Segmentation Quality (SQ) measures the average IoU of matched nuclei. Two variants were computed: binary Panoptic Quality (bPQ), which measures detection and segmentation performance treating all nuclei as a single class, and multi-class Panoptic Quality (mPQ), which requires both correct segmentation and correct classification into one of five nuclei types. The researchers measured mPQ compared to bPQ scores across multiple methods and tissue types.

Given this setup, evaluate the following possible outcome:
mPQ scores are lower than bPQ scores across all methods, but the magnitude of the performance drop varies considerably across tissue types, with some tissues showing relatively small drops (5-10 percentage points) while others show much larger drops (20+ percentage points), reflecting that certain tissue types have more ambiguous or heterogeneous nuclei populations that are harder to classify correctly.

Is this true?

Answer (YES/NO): YES